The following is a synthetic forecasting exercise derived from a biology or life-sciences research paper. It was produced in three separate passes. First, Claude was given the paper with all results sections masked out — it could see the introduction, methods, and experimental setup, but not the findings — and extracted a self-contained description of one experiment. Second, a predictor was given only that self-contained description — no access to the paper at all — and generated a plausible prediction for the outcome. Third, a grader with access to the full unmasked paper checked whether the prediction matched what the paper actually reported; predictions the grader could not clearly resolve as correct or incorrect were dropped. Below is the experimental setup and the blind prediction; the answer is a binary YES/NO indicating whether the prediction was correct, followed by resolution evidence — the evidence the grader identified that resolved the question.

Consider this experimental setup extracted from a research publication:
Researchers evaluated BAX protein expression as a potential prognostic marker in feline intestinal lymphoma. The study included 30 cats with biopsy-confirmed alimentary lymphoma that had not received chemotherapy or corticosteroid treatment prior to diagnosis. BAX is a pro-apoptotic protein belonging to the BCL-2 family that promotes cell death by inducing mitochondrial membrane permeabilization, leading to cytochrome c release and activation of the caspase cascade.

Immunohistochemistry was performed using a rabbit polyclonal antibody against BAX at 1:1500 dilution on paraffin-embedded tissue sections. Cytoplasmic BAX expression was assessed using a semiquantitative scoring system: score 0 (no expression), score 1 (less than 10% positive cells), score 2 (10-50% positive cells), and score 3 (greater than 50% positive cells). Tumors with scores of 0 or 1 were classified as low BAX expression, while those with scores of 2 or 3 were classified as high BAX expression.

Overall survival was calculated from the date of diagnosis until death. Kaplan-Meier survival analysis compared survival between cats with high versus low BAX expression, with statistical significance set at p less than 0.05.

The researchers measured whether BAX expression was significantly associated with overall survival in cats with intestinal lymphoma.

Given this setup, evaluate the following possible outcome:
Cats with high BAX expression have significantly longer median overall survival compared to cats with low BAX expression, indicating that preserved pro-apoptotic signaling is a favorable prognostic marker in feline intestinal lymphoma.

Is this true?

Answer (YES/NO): YES